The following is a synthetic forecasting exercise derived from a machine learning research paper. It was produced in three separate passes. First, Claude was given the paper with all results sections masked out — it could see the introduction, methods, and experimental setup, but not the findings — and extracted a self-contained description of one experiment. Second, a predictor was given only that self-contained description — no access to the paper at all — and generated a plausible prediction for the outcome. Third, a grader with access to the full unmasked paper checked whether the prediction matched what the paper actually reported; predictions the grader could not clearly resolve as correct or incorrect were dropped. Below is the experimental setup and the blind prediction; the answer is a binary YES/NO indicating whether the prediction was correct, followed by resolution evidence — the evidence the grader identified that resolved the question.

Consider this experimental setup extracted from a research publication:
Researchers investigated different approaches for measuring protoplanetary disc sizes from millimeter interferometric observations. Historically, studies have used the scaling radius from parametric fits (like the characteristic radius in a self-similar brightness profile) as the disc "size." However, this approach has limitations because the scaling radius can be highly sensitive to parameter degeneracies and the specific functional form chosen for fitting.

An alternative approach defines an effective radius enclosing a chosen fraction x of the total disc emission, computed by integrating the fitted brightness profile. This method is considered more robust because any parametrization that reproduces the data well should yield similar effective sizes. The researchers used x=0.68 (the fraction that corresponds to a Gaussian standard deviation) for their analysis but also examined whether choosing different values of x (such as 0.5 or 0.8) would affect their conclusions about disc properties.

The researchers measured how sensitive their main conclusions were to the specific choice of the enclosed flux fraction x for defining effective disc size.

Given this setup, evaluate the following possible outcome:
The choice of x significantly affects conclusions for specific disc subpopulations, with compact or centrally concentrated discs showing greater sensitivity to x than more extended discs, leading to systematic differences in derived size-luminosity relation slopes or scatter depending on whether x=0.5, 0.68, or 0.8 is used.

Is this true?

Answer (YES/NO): NO